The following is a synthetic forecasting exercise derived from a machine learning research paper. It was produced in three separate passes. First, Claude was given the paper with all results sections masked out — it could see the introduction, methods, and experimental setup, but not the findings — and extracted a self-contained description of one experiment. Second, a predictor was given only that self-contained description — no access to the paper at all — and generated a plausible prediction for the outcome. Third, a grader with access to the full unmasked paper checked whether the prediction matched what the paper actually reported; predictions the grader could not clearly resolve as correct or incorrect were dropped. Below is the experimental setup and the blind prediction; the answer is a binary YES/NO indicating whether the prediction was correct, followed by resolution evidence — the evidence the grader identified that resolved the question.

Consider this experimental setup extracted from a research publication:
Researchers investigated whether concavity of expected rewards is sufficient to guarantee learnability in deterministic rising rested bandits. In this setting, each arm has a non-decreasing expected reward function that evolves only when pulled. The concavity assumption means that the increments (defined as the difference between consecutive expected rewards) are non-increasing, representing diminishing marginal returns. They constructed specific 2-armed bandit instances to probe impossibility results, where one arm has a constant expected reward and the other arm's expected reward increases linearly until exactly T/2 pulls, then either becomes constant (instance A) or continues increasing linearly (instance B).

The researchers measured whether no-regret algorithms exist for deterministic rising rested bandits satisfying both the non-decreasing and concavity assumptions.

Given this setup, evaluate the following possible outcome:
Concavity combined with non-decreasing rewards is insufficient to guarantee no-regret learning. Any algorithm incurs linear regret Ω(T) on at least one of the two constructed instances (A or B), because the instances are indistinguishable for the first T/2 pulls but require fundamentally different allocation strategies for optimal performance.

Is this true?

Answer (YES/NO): YES